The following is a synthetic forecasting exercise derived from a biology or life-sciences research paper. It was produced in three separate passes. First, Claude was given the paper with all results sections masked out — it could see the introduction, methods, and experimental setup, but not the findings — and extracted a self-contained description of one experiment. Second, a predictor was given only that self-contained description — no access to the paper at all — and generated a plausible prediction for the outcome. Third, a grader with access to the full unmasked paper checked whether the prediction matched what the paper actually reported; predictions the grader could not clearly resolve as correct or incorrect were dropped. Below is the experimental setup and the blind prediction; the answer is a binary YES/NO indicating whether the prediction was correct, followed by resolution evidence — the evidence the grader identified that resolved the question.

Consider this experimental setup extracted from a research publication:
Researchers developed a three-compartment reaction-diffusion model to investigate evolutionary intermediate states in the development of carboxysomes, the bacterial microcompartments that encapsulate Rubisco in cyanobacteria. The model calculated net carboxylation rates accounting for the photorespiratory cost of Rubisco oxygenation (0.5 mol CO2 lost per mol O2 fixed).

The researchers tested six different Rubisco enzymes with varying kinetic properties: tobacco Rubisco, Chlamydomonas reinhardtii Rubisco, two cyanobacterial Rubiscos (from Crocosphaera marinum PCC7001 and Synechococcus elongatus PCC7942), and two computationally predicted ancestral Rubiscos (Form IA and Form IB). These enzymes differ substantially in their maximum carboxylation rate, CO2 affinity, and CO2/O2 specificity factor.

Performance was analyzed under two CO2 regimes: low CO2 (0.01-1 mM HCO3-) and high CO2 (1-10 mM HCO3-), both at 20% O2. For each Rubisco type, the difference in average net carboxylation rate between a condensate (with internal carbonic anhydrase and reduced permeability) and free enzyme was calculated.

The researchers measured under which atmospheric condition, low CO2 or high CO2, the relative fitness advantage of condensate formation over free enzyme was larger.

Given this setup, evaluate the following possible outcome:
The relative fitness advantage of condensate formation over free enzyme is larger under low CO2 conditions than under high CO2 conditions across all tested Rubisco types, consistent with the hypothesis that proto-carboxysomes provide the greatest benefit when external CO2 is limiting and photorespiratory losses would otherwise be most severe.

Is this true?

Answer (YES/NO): YES